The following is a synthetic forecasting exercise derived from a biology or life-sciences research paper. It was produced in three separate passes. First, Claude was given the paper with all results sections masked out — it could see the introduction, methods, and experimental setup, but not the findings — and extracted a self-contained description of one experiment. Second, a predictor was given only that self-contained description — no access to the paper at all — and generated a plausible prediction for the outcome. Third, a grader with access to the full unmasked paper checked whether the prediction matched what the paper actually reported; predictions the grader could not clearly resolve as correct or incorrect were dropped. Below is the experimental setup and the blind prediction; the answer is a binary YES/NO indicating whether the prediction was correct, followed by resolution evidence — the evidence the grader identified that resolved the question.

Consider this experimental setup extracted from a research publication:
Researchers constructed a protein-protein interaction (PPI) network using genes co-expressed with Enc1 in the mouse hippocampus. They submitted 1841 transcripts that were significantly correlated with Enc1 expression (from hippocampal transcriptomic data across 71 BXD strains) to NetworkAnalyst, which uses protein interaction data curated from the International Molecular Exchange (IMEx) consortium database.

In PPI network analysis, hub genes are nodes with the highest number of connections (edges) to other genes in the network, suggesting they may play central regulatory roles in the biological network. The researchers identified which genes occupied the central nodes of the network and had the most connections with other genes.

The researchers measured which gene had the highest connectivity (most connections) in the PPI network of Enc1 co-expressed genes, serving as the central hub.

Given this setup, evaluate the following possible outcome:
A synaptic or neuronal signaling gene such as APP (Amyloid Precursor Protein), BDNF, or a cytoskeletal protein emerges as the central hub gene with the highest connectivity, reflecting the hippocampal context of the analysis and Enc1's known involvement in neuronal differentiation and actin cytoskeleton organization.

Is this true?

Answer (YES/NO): NO